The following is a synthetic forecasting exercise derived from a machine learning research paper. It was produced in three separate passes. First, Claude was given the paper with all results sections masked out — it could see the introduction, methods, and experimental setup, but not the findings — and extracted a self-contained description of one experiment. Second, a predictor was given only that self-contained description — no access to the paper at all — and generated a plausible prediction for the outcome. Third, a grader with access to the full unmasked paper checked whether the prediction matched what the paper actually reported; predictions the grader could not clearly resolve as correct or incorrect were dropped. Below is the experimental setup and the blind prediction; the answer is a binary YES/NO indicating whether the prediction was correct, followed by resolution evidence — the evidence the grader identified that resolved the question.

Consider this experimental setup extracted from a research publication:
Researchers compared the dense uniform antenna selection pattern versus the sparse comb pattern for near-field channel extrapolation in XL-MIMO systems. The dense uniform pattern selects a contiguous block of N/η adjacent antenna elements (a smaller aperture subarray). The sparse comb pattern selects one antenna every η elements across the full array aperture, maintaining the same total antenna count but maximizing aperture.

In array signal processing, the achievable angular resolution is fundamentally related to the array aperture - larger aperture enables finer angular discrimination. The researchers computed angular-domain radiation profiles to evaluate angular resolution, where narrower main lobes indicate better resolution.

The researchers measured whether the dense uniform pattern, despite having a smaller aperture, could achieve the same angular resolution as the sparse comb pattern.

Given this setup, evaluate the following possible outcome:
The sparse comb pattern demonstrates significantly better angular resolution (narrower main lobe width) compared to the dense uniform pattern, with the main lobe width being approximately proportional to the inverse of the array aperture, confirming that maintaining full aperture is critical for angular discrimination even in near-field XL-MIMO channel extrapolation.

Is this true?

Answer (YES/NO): YES